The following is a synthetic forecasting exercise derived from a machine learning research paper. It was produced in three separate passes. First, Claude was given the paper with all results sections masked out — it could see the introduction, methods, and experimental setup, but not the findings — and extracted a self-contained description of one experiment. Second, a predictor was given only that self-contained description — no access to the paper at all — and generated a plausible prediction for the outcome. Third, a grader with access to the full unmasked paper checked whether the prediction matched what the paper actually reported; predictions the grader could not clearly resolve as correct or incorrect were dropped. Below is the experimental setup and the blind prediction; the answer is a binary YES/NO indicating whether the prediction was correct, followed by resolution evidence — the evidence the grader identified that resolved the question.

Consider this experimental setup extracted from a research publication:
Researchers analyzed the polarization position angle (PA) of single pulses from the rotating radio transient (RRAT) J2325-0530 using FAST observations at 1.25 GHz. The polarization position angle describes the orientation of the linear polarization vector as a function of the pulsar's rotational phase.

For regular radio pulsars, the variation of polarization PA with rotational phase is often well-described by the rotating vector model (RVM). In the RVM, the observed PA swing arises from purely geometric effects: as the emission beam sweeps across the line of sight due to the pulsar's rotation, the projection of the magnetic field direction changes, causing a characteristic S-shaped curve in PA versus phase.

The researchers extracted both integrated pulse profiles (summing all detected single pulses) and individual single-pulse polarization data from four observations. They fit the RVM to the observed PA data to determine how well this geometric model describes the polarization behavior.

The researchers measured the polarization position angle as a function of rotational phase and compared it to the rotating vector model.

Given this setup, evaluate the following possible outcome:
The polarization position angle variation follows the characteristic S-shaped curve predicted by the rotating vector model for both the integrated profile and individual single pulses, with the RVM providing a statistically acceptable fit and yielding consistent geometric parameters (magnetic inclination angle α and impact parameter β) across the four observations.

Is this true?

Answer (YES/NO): NO